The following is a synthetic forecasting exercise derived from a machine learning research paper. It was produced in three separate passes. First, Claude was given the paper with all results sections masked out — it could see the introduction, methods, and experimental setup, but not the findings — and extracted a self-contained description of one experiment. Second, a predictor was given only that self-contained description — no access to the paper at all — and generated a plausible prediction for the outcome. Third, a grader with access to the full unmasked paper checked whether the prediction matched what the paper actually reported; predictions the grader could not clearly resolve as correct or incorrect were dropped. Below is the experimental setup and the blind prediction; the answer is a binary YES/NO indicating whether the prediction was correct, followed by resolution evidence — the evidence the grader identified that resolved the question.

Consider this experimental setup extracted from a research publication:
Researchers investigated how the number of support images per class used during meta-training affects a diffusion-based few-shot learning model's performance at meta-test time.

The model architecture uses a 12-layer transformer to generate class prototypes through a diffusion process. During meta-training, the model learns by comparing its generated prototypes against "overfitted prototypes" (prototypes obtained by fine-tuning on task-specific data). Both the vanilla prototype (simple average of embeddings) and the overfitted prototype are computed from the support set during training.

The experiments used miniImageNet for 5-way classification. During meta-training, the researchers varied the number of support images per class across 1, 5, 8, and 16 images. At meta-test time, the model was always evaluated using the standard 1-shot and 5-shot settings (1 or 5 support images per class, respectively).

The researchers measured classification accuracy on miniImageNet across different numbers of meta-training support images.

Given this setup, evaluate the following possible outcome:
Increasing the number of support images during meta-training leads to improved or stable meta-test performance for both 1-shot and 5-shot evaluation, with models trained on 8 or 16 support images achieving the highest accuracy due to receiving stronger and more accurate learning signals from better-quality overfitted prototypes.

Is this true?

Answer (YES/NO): YES